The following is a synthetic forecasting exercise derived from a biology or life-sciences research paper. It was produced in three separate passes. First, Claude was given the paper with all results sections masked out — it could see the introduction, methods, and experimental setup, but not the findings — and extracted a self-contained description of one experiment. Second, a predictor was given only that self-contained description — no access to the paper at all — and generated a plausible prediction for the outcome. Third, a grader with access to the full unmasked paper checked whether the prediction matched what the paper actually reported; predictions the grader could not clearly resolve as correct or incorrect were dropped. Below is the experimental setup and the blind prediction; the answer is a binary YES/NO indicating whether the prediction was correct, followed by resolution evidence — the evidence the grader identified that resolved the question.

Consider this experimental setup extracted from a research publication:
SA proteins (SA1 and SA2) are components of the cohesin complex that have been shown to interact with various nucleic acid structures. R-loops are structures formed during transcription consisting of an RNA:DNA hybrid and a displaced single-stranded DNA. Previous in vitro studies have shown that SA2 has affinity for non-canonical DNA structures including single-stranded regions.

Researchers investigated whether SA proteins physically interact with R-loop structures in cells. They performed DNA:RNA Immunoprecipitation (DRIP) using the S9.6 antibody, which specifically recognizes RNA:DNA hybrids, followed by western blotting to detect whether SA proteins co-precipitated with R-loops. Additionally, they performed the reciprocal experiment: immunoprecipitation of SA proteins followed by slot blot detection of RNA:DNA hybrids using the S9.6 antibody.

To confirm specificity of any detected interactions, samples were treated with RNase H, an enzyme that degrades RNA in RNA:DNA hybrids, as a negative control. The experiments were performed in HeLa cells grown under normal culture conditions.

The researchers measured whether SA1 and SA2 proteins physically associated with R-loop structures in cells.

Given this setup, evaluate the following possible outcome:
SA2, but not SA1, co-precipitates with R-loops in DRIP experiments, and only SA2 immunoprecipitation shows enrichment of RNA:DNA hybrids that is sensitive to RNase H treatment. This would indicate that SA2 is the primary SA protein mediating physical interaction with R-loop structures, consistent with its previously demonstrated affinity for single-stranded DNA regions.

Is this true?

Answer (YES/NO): NO